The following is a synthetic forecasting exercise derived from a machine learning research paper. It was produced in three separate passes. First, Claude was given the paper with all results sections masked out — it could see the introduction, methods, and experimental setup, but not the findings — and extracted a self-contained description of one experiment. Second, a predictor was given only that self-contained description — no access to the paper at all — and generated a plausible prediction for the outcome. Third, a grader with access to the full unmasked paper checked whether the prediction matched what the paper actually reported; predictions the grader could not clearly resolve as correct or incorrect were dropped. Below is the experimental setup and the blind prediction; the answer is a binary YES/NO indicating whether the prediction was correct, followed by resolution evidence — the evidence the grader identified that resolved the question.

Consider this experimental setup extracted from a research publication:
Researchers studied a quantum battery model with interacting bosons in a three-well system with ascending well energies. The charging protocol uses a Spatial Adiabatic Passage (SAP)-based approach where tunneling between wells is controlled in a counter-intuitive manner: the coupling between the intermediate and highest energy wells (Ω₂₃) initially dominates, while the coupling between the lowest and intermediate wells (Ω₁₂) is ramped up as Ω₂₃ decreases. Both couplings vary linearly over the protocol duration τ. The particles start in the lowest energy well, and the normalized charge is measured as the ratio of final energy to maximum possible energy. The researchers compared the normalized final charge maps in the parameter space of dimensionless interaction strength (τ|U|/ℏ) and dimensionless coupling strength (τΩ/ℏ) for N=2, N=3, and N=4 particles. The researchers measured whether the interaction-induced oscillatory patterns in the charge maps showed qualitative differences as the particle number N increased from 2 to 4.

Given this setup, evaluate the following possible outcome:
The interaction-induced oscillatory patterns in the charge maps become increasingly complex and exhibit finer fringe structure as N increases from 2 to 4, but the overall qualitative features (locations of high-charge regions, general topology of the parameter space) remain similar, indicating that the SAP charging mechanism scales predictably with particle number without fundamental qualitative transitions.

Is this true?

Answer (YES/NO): NO